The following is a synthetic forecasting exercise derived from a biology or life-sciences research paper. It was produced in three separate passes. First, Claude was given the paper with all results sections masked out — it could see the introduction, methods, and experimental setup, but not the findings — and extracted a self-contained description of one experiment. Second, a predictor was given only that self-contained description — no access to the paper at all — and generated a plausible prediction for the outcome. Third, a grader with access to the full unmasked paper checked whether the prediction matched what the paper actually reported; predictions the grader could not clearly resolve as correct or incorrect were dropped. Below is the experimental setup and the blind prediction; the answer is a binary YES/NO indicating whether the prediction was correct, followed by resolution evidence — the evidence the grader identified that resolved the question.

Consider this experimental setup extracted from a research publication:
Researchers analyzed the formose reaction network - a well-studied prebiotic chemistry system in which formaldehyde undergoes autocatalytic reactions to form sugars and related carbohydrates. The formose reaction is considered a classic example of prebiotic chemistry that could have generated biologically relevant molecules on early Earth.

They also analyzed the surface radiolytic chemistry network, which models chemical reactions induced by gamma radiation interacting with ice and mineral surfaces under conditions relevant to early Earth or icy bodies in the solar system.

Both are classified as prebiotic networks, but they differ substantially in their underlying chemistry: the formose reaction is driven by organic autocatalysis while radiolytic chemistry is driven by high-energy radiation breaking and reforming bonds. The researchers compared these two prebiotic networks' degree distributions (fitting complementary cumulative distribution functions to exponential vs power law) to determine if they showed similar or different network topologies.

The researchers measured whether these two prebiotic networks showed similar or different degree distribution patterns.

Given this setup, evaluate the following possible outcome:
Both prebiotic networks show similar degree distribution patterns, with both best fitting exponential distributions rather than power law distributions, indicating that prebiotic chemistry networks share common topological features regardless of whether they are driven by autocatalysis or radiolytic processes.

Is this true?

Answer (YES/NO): NO